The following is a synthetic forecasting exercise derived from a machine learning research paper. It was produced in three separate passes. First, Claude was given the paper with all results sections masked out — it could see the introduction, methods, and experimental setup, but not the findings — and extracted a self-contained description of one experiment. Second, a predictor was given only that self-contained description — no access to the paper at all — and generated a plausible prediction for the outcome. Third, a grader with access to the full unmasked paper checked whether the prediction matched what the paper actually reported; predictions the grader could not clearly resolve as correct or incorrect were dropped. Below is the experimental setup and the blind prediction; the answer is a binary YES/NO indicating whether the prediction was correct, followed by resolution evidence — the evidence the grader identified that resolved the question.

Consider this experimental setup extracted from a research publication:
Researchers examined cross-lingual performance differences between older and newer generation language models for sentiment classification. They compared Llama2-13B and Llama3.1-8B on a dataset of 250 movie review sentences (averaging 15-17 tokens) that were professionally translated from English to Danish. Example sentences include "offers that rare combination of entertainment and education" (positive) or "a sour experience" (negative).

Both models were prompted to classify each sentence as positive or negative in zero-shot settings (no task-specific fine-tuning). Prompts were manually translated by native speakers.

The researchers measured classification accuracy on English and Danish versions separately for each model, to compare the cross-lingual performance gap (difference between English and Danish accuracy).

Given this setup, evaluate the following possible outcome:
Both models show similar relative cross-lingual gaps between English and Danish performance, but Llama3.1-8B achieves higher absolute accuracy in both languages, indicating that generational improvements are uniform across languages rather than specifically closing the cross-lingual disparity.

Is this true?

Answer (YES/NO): NO